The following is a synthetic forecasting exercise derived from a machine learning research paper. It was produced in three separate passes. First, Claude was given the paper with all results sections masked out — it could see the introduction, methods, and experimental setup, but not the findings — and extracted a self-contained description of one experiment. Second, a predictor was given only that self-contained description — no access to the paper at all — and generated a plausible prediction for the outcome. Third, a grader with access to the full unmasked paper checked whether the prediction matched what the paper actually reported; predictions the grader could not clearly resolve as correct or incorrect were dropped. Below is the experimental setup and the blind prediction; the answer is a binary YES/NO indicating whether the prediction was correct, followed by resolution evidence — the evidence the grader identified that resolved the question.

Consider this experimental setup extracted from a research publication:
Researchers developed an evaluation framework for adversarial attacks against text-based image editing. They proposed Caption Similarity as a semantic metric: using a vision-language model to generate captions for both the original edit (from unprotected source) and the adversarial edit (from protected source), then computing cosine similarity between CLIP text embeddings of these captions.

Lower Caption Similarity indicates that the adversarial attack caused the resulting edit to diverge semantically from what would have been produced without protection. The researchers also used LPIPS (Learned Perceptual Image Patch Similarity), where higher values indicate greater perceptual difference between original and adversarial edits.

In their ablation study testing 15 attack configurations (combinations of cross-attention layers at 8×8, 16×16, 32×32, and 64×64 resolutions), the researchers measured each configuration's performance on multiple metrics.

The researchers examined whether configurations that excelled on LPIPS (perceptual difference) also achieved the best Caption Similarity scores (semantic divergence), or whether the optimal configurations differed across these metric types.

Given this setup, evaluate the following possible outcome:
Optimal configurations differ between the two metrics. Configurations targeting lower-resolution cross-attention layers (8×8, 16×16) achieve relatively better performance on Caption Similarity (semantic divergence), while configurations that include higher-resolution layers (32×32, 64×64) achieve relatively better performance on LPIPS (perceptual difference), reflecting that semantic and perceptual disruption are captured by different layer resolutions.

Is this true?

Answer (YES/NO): NO